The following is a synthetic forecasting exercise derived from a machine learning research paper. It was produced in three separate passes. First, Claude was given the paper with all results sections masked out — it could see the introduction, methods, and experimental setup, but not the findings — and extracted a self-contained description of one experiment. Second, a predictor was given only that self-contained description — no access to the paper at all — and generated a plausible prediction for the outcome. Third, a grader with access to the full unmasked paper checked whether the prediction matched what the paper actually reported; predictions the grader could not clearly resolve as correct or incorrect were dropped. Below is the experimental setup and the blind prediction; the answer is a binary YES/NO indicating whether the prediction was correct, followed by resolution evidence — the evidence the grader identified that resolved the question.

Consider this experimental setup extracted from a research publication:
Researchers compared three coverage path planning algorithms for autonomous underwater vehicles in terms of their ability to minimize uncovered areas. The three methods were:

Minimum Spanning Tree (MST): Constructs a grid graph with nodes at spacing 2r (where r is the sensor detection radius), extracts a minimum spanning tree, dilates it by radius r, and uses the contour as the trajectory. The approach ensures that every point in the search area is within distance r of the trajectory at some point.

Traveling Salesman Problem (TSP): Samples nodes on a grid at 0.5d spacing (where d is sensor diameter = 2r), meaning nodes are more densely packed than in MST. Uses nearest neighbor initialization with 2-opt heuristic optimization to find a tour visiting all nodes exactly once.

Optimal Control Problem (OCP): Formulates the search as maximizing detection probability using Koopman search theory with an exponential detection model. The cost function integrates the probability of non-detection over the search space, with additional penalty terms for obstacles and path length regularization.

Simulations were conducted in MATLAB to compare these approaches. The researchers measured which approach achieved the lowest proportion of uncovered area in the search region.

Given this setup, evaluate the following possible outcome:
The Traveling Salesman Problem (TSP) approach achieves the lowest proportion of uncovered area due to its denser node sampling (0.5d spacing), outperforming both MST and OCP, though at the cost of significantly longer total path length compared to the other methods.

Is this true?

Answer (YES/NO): NO